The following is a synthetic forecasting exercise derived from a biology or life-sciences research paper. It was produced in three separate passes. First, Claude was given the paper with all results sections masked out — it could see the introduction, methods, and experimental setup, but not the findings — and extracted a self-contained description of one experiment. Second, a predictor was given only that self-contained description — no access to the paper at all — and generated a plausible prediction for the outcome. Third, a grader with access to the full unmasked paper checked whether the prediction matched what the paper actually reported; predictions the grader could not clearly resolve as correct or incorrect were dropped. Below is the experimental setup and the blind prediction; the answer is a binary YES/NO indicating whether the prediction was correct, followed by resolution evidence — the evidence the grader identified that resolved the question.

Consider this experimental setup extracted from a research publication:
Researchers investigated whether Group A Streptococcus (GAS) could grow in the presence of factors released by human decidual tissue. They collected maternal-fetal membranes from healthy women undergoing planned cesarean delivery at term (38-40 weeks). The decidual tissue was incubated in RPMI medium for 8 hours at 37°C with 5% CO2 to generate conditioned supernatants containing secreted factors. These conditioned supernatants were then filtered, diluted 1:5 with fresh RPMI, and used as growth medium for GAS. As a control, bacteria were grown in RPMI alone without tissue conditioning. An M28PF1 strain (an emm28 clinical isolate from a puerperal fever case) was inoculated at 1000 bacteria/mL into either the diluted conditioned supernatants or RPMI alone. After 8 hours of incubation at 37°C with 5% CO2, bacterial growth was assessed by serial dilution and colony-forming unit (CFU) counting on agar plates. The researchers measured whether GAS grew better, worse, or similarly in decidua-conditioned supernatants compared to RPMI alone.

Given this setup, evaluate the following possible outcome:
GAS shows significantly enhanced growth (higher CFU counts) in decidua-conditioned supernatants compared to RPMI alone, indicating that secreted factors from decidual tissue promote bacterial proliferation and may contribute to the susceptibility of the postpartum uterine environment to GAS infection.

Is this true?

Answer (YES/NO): NO